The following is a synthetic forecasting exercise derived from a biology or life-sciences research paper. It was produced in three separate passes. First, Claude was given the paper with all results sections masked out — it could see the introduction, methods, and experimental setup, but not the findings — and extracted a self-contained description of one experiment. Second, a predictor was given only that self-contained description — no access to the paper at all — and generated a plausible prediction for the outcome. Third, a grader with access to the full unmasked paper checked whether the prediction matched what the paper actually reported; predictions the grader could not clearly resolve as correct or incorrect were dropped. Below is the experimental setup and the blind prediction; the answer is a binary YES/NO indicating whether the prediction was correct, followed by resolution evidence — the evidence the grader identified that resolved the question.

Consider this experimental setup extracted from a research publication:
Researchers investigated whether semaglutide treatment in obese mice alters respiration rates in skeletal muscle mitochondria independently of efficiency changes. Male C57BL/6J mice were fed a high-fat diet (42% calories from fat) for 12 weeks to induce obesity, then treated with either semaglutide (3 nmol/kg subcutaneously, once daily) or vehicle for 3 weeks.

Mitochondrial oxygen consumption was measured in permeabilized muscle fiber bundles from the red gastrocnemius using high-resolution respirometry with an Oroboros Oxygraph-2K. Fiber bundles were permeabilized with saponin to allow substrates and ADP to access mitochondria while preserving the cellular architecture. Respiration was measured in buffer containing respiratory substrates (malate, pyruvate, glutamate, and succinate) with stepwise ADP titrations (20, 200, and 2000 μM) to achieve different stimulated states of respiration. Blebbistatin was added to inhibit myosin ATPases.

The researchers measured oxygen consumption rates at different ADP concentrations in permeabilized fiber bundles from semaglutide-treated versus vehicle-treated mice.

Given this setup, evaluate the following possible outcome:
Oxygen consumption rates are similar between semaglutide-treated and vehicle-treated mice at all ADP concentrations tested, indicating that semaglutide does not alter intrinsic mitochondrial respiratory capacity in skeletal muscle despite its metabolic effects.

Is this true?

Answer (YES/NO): NO